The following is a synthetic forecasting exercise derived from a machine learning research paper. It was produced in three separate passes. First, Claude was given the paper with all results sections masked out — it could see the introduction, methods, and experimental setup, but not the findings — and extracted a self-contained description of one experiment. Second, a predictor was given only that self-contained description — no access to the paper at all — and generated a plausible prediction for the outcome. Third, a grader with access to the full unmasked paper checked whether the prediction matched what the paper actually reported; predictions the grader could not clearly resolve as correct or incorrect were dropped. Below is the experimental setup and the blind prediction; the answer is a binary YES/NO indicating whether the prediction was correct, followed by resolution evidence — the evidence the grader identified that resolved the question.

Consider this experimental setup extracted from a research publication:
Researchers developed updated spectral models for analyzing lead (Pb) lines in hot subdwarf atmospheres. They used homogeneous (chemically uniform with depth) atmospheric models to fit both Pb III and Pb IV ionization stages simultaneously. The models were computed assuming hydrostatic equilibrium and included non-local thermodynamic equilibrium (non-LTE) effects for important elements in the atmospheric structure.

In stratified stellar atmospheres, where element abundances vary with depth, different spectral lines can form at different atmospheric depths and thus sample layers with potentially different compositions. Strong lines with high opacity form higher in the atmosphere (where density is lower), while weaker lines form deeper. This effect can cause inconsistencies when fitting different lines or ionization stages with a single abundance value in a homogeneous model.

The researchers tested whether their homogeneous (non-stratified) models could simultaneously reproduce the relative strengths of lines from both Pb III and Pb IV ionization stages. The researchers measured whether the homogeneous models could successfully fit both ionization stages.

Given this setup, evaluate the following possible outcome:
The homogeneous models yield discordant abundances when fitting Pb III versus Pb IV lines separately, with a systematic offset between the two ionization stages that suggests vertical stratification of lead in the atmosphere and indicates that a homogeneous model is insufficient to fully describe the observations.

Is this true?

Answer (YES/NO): NO